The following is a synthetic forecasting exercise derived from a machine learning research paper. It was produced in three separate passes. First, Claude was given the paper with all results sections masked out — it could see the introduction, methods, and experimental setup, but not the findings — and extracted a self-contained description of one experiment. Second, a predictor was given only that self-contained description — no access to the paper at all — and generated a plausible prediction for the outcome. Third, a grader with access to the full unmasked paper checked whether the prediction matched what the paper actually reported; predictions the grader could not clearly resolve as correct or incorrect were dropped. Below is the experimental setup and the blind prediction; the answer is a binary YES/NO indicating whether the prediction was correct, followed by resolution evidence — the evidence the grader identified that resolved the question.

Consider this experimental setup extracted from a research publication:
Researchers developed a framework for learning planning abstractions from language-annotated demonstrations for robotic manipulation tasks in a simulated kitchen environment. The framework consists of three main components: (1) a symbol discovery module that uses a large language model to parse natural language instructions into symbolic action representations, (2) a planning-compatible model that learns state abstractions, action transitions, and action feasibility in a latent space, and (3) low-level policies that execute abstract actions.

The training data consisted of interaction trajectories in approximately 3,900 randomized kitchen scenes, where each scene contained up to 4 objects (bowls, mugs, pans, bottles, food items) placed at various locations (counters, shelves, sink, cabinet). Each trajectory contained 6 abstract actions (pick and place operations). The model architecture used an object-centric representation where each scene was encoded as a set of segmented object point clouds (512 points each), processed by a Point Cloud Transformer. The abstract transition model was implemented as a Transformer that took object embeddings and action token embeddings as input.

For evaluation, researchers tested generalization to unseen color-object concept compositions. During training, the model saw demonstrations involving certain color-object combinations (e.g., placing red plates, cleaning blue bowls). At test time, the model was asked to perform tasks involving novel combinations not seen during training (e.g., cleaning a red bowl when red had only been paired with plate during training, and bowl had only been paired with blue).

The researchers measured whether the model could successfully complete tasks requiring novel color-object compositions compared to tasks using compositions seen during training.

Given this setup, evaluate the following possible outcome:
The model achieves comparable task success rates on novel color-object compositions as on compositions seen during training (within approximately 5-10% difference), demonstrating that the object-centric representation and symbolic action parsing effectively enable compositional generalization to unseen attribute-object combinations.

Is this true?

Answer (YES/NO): NO